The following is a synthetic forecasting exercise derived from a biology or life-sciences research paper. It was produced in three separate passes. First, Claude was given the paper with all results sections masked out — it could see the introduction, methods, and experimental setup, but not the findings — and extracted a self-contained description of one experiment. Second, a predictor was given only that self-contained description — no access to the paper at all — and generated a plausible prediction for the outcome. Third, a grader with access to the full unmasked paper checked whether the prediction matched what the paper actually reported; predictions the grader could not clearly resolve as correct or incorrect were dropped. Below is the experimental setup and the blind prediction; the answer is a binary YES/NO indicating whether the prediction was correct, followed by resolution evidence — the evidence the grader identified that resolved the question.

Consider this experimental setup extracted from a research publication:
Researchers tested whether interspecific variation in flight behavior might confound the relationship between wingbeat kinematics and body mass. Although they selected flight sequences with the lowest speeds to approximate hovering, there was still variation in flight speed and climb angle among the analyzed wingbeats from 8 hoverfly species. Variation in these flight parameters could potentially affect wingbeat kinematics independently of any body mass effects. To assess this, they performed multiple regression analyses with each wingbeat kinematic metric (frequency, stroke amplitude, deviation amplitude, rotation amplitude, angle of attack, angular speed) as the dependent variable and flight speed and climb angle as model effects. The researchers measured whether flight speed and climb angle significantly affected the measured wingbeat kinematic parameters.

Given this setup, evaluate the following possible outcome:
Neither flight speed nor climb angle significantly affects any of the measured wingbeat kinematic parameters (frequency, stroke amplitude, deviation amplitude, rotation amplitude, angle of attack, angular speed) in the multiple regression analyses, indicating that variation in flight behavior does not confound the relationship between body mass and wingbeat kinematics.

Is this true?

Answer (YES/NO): NO